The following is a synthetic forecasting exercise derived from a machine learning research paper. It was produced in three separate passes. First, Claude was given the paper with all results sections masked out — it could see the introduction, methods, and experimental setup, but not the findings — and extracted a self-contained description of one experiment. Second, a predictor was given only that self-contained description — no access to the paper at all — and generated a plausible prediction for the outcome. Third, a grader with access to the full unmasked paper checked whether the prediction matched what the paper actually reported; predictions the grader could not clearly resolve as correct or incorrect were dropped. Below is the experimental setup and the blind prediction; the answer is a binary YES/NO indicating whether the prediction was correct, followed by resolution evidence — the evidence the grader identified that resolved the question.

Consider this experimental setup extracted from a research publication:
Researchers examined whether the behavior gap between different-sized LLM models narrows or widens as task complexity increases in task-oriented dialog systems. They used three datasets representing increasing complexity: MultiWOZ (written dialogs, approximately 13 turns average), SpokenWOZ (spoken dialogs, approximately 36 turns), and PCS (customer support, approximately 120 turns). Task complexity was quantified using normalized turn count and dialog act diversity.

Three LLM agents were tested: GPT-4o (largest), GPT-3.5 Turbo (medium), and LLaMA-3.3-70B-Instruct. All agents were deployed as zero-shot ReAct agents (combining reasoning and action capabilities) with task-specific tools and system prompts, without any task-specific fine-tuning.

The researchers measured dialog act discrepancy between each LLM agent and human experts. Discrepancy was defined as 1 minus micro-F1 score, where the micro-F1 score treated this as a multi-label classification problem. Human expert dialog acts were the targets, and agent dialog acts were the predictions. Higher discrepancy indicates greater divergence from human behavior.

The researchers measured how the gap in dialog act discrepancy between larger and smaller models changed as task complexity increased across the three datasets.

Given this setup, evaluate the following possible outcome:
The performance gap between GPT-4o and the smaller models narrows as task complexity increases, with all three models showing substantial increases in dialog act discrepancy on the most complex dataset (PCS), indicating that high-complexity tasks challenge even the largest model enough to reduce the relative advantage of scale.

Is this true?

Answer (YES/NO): YES